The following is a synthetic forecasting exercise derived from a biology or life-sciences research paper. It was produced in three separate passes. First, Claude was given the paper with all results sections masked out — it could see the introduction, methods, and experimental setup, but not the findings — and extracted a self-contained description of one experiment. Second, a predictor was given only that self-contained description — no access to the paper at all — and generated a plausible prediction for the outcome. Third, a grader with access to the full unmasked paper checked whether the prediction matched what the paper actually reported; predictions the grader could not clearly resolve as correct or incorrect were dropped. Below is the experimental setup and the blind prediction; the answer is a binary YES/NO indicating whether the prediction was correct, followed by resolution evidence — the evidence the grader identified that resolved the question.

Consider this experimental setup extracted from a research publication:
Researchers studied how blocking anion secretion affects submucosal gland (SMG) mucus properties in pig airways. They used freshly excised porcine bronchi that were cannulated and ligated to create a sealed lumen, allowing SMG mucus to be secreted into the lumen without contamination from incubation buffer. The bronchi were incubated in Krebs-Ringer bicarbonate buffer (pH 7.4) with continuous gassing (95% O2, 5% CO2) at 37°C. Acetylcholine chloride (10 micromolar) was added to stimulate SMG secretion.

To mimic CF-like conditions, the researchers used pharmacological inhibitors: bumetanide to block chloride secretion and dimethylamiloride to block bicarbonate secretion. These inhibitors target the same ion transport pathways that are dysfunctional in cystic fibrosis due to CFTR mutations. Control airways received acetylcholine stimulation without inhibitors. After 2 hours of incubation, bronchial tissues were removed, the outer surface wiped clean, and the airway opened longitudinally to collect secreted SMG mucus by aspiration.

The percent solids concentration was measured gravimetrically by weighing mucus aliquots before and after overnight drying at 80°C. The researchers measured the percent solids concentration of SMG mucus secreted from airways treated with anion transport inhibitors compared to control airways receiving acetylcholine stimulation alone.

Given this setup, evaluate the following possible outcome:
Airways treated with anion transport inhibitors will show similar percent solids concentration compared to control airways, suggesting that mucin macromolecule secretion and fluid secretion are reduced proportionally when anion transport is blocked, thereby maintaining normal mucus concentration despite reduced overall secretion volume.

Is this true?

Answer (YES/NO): NO